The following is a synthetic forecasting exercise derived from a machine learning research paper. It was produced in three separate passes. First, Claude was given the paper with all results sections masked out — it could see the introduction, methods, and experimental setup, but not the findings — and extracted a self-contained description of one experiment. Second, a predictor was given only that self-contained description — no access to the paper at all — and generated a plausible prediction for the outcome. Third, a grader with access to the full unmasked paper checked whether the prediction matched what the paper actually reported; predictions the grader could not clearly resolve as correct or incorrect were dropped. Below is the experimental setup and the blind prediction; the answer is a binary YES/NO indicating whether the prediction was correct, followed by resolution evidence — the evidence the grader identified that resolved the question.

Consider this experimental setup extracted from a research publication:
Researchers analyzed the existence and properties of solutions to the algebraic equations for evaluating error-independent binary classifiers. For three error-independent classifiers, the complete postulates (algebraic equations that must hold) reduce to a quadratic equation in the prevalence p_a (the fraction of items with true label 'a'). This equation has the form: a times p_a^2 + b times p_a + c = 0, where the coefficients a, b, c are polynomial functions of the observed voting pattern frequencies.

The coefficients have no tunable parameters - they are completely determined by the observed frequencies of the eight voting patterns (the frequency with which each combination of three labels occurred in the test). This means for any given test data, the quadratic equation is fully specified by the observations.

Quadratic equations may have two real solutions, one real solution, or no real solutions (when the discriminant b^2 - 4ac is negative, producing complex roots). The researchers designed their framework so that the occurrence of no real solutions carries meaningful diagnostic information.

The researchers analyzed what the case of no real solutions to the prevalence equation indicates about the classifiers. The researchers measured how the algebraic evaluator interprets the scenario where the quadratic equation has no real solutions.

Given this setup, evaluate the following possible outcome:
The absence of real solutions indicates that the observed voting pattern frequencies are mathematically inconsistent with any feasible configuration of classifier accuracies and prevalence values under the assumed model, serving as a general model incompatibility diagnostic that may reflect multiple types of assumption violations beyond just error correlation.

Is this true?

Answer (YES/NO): NO